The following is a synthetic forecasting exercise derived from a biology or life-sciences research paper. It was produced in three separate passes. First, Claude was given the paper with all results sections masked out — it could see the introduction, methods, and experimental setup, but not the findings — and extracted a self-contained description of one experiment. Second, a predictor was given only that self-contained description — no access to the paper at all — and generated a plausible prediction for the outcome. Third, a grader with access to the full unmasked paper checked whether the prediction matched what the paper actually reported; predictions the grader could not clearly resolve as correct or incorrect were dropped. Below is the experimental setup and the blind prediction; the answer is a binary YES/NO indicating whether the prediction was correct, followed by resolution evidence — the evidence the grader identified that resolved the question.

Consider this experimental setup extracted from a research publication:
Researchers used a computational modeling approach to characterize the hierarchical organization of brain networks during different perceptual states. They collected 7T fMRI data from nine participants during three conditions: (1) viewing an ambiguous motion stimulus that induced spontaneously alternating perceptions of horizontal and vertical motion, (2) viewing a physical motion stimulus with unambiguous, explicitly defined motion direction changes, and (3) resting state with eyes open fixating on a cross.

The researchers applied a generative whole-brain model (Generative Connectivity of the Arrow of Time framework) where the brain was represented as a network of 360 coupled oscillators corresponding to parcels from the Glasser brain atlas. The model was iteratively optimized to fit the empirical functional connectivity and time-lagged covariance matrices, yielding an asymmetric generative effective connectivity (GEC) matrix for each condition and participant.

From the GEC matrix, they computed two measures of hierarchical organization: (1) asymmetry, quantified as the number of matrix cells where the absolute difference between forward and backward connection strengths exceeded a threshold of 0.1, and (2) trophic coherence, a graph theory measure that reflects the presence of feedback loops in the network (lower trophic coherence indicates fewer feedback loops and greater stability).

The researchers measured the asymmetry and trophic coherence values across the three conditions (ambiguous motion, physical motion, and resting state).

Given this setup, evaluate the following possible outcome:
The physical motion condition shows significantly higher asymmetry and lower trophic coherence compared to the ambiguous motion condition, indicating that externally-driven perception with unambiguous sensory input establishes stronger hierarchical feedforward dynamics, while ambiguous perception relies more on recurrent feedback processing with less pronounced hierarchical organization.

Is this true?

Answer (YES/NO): NO